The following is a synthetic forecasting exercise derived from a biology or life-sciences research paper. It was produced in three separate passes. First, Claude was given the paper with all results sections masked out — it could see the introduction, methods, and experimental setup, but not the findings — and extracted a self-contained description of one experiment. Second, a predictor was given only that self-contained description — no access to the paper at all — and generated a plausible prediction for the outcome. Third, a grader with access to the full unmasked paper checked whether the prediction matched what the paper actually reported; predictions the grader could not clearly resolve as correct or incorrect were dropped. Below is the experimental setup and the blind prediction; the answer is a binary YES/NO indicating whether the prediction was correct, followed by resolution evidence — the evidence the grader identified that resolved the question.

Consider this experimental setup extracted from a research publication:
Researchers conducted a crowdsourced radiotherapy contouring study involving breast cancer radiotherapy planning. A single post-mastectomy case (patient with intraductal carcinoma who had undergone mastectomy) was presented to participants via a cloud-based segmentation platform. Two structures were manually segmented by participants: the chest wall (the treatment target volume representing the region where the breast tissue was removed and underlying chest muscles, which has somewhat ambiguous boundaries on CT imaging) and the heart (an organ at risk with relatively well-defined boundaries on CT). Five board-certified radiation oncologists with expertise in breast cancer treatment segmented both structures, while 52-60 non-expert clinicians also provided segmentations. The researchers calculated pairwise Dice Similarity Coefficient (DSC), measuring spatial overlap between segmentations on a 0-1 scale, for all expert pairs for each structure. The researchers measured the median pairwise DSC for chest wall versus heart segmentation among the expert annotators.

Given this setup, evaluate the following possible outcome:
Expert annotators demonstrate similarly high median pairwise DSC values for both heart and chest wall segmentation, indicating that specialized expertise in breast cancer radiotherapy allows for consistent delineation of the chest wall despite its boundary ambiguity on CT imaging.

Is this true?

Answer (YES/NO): NO